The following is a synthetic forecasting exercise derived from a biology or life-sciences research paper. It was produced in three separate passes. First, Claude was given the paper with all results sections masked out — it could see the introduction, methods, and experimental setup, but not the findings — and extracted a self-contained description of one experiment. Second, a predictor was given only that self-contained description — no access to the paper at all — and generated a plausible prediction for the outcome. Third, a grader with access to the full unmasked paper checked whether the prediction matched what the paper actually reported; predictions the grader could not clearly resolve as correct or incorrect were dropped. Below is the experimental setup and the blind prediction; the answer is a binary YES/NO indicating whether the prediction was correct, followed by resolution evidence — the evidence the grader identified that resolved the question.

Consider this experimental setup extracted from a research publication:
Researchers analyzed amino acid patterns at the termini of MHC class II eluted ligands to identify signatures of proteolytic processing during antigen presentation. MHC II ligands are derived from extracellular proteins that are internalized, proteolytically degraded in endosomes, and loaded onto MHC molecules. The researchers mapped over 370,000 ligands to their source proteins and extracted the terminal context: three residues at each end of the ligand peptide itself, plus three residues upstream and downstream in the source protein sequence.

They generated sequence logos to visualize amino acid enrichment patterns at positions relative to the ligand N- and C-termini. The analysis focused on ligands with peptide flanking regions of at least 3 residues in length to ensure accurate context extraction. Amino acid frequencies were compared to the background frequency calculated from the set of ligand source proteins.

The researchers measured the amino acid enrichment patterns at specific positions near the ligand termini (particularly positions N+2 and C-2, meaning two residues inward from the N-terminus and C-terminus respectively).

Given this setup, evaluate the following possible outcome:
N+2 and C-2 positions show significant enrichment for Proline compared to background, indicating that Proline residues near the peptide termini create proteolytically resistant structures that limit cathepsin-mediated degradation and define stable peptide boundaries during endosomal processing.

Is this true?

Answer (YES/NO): YES